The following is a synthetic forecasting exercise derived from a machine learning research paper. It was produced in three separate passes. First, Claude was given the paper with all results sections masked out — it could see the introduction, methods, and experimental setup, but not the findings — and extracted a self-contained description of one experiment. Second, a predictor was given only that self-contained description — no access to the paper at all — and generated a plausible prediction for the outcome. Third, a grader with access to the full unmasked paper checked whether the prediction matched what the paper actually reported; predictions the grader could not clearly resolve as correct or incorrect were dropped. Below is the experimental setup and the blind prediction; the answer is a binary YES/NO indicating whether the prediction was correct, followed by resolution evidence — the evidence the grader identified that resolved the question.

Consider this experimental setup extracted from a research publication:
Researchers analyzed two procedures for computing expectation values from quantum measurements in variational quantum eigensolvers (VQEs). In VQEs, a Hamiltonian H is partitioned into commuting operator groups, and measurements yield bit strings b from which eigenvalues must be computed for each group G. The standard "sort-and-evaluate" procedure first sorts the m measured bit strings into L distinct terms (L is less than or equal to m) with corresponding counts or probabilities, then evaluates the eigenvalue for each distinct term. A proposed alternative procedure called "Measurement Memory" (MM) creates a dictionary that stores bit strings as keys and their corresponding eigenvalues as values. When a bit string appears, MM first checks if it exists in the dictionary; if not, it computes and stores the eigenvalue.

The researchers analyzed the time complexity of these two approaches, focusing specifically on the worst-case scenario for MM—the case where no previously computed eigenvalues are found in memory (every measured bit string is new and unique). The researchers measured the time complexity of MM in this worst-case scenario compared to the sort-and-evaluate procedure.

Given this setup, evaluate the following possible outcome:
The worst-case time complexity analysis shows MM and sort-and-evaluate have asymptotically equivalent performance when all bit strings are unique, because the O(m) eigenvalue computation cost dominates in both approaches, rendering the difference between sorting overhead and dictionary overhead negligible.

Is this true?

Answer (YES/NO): YES